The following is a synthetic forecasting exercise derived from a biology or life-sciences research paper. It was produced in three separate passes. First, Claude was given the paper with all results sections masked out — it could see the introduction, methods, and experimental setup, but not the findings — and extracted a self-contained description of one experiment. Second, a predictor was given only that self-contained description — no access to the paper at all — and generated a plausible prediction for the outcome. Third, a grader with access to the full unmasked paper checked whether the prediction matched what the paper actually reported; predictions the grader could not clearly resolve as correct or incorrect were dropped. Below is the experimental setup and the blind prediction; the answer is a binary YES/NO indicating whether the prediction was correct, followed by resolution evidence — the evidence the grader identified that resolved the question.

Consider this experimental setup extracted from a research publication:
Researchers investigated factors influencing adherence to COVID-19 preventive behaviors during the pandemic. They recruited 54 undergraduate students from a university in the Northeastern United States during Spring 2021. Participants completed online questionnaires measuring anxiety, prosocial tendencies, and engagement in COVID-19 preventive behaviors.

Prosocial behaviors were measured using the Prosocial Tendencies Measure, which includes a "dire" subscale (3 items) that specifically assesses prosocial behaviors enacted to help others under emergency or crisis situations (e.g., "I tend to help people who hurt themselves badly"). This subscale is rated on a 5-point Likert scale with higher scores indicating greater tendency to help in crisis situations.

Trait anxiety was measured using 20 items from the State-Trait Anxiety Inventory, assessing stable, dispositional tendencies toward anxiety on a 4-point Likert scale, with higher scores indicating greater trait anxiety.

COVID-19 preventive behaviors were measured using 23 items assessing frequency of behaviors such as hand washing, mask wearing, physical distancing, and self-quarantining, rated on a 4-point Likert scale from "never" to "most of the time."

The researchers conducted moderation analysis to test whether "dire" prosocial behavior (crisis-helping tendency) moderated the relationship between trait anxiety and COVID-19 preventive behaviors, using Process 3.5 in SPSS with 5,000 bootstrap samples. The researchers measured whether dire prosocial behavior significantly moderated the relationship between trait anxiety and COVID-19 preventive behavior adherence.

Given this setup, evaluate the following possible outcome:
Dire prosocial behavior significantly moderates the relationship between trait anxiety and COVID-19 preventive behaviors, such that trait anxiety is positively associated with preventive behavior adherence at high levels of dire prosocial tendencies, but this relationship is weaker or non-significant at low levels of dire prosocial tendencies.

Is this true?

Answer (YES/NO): NO